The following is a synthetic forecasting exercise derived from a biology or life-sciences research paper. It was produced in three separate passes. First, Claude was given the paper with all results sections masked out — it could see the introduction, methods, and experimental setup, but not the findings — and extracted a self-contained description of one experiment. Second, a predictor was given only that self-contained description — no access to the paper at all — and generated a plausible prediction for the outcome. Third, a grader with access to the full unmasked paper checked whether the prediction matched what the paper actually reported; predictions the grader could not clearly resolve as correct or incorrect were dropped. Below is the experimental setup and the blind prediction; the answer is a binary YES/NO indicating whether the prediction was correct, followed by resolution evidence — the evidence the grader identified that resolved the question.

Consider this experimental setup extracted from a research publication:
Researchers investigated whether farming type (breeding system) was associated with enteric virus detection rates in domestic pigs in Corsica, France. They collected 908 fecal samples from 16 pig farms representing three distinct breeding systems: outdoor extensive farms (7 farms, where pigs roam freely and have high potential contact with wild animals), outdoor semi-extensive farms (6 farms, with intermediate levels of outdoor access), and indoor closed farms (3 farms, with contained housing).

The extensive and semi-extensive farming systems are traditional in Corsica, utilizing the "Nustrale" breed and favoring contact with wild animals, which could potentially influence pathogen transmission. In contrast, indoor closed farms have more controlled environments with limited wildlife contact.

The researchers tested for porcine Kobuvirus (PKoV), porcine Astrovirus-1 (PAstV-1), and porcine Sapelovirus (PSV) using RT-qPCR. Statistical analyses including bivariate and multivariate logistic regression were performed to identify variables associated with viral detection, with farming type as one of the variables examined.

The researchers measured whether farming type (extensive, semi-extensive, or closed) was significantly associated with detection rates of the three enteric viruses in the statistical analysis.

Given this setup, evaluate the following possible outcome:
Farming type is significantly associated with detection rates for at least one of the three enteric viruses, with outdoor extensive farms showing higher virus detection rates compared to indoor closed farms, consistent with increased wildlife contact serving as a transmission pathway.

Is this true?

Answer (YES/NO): NO